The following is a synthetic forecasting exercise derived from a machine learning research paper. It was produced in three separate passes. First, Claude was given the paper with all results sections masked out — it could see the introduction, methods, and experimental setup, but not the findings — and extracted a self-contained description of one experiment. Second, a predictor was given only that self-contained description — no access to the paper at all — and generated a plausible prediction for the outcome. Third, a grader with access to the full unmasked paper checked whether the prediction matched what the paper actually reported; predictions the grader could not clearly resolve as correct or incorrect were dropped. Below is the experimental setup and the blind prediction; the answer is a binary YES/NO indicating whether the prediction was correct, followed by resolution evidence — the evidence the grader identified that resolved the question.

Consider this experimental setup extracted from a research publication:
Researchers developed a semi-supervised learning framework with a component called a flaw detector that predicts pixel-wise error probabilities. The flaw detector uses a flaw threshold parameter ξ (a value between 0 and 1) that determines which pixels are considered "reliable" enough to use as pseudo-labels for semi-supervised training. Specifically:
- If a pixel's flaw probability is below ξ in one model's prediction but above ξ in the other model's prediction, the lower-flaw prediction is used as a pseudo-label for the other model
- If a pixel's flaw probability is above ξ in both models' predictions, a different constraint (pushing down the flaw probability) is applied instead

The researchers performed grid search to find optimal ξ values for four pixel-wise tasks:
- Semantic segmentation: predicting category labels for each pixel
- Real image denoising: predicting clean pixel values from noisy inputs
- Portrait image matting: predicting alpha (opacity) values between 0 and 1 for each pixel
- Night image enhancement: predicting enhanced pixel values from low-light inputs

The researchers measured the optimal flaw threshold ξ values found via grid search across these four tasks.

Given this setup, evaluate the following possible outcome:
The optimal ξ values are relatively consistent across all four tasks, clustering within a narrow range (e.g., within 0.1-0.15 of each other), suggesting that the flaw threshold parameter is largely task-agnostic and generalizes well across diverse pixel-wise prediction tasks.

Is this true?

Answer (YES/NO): NO